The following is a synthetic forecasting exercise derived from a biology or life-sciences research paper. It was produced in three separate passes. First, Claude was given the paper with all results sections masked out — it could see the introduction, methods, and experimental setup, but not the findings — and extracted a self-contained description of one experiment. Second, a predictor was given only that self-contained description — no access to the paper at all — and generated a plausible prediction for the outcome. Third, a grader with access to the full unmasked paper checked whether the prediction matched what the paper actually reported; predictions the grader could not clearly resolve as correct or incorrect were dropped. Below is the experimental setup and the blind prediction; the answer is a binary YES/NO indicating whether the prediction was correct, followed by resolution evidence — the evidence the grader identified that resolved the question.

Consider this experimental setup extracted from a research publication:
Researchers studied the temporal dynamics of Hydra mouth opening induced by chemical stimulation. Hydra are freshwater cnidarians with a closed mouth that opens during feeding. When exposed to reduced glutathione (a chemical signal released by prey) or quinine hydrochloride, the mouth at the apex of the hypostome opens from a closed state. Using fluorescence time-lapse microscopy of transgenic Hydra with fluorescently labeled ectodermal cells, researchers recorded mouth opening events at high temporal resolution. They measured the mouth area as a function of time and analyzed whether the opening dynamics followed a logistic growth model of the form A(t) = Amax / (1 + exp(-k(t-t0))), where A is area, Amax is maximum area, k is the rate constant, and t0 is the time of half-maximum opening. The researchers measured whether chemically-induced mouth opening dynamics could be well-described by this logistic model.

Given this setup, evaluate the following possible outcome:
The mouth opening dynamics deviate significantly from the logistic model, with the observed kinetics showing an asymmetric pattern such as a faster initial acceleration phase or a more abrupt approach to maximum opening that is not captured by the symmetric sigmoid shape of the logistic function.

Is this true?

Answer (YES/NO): NO